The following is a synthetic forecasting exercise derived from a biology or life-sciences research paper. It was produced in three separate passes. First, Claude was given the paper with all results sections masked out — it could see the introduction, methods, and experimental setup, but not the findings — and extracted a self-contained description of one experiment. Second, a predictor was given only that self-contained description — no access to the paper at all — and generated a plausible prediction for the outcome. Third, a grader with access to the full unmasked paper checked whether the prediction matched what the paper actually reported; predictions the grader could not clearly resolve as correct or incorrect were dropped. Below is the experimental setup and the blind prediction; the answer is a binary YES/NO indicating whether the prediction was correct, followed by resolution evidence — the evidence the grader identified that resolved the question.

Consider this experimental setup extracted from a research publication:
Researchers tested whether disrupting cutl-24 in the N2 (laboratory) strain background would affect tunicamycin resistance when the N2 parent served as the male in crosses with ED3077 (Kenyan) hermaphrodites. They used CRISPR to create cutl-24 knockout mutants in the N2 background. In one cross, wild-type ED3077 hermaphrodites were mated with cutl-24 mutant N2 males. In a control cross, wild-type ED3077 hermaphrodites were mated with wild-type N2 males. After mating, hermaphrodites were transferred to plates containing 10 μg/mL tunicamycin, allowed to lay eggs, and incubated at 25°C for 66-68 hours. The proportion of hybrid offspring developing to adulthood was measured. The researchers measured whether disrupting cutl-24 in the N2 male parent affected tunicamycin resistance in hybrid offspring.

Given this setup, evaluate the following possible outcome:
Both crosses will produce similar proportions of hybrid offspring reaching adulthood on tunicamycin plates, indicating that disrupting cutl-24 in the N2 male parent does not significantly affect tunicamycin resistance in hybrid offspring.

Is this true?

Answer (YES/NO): YES